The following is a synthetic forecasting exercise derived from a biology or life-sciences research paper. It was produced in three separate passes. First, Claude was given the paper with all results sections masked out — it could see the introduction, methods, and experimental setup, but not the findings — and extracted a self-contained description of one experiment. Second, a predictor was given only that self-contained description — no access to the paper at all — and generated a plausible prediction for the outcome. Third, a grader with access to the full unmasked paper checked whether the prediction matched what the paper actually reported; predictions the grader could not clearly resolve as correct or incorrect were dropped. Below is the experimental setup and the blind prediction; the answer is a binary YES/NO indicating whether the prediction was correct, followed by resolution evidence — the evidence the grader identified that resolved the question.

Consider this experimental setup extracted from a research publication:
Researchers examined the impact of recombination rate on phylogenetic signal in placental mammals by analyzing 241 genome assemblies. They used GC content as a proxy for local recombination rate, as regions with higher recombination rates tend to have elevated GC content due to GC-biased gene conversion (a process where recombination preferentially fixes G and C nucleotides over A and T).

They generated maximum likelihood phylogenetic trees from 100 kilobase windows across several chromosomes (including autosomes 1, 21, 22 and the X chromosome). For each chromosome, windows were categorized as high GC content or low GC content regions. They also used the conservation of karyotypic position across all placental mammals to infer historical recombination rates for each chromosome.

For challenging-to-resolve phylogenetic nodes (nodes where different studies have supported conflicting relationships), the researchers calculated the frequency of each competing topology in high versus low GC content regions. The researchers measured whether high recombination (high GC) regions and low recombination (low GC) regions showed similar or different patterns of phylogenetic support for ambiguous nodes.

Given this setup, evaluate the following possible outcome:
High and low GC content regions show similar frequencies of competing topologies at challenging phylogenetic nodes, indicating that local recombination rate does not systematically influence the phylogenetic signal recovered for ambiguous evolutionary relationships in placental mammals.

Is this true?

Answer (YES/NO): NO